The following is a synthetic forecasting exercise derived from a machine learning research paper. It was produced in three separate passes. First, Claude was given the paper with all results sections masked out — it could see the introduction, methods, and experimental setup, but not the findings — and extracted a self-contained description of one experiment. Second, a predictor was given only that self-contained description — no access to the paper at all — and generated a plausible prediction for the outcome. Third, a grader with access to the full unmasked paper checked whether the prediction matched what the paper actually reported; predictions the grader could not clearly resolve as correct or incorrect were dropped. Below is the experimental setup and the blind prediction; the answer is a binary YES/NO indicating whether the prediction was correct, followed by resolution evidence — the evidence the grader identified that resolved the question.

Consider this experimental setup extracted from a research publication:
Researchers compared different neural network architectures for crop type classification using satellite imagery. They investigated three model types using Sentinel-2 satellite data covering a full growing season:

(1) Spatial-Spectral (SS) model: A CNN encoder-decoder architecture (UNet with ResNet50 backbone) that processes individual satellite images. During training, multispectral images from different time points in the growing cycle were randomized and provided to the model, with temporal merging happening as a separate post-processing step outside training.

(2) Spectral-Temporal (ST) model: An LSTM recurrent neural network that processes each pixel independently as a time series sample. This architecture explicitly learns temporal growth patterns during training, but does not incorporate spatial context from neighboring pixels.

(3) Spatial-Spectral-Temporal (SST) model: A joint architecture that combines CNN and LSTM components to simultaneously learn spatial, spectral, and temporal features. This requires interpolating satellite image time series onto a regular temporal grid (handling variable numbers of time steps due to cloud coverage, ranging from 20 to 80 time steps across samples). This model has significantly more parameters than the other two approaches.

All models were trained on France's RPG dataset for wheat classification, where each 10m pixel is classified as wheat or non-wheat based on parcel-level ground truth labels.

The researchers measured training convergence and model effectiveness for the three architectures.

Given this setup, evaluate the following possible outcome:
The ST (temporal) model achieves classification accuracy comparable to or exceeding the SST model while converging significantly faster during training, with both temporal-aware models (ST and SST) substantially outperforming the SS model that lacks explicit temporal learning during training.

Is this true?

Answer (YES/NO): NO